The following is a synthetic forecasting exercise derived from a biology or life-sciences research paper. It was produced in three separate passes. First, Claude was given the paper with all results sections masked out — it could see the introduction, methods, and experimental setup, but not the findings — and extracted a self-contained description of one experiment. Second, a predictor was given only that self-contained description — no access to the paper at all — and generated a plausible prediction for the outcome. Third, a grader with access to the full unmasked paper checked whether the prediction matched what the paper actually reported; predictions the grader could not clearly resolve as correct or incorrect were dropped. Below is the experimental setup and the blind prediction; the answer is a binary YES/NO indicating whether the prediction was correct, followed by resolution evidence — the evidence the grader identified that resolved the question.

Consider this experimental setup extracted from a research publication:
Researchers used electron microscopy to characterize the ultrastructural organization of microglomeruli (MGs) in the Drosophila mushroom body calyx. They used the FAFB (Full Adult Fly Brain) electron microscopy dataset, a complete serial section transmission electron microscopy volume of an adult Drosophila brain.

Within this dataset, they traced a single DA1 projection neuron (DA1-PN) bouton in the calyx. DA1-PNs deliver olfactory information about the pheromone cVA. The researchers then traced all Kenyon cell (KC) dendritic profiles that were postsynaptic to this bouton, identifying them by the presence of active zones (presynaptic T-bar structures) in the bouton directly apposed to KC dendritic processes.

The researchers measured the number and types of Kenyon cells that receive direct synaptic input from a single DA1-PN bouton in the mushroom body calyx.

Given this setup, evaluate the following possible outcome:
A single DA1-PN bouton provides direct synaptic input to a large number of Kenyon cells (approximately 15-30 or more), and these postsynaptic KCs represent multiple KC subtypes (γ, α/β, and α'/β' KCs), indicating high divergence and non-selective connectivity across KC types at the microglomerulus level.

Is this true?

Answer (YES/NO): NO